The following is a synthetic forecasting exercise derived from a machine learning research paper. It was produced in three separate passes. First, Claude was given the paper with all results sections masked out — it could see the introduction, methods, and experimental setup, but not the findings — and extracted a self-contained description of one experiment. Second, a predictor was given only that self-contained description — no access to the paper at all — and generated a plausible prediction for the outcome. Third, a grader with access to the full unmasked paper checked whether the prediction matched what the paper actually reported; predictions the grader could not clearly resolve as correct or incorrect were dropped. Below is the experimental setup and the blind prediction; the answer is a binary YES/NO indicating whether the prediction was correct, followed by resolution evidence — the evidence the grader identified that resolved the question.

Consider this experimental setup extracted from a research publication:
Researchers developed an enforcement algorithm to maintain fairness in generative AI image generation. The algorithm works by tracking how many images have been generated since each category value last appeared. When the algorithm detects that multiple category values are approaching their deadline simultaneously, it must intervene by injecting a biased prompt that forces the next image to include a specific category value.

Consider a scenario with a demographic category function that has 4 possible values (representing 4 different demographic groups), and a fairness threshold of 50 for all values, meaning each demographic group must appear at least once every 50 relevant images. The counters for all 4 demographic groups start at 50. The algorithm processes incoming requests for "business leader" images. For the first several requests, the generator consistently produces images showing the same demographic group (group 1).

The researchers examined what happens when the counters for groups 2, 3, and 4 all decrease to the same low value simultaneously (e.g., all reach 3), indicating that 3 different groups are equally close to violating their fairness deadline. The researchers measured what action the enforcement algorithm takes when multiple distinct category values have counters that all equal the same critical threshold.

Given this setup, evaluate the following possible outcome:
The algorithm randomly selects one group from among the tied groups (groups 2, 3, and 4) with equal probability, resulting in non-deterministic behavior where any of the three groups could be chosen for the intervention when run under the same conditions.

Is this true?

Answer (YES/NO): YES